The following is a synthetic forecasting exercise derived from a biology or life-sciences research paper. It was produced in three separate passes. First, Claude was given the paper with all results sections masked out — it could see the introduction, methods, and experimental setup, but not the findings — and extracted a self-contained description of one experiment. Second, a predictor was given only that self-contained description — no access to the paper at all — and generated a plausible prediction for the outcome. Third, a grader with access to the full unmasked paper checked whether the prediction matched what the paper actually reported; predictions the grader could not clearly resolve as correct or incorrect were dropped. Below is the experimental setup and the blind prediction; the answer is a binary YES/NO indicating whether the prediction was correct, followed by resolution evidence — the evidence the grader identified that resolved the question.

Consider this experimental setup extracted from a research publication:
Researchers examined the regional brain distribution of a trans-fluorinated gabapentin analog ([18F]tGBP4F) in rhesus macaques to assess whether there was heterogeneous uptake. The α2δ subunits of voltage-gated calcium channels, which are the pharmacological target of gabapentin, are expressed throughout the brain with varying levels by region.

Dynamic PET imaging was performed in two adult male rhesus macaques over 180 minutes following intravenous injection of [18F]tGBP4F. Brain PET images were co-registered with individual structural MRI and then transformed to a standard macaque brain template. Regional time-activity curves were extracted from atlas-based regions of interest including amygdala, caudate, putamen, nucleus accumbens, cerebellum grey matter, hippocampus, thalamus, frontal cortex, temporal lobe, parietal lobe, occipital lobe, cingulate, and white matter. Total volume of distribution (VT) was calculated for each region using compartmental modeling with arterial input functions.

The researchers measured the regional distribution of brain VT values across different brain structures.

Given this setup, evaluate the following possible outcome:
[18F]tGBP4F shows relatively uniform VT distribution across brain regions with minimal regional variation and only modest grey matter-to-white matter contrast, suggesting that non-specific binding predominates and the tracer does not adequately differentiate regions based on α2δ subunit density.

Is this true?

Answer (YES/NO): NO